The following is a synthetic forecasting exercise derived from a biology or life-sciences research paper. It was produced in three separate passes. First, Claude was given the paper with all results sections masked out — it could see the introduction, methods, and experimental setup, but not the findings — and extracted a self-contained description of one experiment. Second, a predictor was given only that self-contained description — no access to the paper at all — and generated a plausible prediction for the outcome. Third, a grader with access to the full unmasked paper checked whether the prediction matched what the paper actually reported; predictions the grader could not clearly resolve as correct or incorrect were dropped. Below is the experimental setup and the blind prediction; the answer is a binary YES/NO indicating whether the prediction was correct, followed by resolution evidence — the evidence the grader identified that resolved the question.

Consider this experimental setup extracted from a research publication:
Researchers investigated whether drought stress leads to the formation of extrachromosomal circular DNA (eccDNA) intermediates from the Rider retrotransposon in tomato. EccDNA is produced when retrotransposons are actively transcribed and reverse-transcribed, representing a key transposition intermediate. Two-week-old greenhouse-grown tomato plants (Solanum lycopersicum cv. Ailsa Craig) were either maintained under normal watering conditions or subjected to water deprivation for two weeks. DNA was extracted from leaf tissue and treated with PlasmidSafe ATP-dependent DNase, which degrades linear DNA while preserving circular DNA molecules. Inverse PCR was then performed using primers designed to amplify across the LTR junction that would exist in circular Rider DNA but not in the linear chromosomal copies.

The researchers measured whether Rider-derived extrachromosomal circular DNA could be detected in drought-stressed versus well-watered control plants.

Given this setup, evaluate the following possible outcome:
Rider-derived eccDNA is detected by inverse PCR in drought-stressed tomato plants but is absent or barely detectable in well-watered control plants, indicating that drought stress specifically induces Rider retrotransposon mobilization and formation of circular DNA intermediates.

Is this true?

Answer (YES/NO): YES